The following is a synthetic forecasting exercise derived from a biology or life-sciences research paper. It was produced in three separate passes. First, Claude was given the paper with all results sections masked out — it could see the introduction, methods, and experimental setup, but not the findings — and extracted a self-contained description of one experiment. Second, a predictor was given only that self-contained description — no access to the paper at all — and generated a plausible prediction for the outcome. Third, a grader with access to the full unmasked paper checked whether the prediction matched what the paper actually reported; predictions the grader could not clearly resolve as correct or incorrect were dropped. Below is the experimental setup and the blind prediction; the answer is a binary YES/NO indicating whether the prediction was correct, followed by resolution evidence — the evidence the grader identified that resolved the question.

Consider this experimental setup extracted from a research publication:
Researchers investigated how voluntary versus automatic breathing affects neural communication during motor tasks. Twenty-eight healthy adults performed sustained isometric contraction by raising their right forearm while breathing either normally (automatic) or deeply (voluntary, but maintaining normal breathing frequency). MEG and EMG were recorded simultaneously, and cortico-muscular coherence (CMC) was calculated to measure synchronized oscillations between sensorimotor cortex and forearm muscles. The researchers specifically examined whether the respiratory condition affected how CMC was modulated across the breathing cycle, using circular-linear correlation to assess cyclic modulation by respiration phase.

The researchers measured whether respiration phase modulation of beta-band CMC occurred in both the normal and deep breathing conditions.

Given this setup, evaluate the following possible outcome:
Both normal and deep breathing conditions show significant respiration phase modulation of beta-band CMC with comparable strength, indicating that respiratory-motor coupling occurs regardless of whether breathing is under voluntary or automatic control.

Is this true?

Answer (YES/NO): NO